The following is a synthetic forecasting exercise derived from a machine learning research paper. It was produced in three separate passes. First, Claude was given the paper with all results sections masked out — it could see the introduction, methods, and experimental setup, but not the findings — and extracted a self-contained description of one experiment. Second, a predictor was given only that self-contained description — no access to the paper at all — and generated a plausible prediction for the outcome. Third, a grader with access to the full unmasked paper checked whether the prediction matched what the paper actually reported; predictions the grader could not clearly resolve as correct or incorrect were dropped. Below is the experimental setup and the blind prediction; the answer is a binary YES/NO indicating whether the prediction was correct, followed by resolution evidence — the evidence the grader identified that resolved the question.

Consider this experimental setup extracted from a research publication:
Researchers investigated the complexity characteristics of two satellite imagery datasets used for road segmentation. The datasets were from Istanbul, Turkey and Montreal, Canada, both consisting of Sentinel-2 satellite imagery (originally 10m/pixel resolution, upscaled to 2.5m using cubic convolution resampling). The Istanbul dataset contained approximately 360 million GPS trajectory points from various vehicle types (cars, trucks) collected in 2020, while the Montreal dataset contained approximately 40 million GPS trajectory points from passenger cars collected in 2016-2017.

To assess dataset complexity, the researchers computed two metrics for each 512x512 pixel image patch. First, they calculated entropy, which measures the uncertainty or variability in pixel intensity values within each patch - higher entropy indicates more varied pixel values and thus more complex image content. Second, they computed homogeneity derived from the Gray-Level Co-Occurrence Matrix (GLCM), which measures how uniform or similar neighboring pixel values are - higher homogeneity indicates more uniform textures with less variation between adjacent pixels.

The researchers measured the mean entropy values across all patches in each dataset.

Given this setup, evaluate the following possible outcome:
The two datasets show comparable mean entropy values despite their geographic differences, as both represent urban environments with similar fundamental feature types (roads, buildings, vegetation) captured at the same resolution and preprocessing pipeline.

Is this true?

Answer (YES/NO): NO